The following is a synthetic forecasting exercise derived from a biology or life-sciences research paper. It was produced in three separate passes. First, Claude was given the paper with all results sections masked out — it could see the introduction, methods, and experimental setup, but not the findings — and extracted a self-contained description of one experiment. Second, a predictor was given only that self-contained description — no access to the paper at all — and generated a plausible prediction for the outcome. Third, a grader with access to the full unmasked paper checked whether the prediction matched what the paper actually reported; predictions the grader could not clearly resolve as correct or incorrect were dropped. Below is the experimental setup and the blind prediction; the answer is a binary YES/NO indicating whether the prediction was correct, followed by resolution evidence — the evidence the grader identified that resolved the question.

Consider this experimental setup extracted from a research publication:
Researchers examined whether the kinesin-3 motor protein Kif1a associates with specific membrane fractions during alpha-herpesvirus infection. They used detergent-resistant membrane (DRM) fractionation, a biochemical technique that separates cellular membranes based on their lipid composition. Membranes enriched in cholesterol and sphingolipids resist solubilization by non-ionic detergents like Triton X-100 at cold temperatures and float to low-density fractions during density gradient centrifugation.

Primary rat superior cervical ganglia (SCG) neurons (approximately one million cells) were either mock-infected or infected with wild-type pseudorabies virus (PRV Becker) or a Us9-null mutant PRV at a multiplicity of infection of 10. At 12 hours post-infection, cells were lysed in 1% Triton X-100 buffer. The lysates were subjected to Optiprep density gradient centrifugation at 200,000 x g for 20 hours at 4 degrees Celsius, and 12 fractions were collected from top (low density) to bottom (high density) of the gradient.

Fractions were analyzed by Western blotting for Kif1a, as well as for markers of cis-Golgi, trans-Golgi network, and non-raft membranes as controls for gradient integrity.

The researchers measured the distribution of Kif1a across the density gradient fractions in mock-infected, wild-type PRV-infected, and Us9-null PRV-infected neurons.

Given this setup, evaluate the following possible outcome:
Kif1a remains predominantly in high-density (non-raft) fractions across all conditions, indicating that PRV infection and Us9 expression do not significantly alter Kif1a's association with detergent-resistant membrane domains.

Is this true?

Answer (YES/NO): NO